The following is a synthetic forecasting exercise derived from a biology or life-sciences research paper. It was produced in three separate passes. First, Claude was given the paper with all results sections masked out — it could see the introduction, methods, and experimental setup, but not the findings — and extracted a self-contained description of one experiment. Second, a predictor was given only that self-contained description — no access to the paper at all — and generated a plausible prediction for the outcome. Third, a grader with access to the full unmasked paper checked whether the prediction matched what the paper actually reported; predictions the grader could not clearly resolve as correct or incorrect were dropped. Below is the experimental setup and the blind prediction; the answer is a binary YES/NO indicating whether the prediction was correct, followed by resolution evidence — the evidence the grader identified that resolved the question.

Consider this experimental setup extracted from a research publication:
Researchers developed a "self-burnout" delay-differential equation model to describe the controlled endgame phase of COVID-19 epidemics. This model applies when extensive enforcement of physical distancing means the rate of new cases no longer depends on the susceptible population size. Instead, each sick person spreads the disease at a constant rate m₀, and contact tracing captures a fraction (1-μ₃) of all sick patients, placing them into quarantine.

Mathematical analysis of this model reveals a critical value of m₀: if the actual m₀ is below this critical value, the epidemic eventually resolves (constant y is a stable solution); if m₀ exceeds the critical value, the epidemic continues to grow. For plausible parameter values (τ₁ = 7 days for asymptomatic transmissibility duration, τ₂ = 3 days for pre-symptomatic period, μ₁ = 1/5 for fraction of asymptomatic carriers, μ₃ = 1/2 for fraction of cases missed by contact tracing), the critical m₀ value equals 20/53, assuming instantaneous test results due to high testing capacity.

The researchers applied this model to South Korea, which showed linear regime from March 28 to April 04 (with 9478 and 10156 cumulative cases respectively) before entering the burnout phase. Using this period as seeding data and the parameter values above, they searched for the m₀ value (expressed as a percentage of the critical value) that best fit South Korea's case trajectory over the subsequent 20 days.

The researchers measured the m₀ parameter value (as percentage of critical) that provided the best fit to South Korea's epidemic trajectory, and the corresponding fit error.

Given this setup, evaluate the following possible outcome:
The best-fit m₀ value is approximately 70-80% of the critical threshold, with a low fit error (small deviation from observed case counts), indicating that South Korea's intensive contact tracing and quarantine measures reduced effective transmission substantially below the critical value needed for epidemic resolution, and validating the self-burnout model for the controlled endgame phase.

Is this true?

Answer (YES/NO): YES